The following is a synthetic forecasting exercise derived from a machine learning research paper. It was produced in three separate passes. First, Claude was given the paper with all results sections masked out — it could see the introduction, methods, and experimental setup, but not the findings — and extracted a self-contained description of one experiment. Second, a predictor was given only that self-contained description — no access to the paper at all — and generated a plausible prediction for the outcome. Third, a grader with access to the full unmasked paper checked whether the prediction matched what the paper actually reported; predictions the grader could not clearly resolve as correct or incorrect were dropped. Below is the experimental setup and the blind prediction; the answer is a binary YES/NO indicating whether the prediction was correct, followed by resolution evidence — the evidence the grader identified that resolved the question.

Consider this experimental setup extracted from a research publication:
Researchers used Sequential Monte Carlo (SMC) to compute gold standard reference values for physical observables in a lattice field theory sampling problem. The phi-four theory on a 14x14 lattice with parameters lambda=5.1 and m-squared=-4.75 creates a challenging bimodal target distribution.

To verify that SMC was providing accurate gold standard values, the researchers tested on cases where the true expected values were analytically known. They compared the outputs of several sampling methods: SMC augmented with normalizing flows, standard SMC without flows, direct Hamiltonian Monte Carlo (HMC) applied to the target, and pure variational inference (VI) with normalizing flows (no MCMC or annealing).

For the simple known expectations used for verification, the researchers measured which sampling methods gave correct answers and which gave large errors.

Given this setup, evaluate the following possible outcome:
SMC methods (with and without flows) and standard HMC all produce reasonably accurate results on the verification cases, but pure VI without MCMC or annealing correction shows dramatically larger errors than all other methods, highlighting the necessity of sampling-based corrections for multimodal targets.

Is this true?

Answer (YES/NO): NO